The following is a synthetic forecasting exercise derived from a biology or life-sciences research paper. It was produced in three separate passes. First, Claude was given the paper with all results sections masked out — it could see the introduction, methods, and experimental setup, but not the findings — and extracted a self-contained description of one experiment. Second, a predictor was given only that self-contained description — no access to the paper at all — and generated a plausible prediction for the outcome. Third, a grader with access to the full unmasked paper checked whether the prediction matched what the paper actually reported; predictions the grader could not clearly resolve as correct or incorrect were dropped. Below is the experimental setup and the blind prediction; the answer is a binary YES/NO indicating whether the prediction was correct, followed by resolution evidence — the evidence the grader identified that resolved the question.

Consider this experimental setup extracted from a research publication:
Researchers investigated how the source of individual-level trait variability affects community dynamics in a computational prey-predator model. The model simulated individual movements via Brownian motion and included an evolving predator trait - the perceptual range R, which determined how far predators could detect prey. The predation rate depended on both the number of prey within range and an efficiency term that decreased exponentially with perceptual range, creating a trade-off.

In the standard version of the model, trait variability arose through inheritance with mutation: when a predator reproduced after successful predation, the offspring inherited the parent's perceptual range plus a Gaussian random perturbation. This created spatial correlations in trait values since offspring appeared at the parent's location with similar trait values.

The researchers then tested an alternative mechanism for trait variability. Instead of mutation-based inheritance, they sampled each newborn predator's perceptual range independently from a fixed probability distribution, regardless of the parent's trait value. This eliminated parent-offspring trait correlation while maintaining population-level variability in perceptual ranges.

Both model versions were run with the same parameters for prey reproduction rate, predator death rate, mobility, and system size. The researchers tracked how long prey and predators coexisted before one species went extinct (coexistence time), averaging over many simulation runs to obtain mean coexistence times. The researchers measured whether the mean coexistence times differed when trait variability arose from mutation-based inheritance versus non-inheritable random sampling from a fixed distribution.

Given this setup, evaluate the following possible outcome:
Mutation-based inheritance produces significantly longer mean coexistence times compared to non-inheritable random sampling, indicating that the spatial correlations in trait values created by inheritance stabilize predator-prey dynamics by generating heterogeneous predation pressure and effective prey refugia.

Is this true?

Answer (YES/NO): NO